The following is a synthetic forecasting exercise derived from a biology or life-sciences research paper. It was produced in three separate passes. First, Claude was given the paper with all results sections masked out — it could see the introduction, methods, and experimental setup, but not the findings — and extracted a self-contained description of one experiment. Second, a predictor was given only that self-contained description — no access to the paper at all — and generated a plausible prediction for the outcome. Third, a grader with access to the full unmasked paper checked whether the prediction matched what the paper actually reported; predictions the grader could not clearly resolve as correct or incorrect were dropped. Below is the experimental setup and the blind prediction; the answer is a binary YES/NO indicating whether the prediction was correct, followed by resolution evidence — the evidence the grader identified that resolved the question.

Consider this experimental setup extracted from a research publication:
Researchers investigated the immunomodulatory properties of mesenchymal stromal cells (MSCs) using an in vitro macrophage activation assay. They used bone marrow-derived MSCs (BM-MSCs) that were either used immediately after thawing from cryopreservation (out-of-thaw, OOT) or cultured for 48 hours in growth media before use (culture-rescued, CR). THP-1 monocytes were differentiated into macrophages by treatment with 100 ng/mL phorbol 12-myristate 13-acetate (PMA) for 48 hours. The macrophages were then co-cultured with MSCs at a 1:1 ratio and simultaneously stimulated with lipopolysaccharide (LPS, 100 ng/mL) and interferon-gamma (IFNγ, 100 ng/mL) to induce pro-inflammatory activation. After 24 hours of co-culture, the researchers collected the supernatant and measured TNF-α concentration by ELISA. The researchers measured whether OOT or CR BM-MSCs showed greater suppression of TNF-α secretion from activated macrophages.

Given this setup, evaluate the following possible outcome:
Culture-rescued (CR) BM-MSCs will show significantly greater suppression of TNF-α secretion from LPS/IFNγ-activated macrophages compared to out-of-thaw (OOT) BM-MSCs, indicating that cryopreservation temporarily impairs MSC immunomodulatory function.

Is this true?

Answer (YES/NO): NO